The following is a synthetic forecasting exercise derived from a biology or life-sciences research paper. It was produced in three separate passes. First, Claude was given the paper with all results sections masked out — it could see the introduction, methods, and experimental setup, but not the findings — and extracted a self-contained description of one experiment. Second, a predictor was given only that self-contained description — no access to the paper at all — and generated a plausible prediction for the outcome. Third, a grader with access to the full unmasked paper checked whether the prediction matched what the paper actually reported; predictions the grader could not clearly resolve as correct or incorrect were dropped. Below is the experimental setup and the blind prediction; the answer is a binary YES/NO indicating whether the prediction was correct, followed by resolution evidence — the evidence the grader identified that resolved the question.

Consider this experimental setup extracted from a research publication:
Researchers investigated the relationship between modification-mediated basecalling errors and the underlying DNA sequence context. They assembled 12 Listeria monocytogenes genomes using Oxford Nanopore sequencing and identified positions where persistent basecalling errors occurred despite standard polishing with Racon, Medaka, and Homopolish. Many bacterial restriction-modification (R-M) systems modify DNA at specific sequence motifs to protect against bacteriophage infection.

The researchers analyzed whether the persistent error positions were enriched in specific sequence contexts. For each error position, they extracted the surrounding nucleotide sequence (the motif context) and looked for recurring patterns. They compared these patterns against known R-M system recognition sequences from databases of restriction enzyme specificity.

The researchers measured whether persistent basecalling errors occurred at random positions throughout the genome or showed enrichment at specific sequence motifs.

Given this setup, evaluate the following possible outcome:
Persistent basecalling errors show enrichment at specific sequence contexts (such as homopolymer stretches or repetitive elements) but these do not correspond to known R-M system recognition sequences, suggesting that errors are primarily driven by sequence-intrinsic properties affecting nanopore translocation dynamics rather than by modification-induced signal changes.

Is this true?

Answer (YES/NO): NO